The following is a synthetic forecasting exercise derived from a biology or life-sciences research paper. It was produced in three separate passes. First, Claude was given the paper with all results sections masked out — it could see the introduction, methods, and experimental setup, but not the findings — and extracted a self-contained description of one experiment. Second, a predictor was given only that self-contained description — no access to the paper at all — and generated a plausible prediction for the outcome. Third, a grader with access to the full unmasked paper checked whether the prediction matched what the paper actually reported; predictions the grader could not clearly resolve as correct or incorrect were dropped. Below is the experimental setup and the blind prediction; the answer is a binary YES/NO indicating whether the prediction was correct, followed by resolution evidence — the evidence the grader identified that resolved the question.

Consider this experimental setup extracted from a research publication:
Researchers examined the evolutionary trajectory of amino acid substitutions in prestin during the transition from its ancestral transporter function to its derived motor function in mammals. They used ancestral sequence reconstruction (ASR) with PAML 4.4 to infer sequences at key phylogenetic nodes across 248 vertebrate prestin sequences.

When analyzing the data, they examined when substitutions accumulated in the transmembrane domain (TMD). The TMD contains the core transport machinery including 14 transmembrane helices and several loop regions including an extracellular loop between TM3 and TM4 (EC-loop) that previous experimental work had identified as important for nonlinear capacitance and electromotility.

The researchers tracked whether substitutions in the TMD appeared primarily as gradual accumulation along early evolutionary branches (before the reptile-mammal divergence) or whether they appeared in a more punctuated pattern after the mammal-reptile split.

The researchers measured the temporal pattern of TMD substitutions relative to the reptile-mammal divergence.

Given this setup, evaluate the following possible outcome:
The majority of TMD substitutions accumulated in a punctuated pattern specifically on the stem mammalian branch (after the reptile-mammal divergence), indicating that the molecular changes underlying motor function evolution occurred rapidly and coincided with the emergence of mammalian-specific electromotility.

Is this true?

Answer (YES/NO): NO